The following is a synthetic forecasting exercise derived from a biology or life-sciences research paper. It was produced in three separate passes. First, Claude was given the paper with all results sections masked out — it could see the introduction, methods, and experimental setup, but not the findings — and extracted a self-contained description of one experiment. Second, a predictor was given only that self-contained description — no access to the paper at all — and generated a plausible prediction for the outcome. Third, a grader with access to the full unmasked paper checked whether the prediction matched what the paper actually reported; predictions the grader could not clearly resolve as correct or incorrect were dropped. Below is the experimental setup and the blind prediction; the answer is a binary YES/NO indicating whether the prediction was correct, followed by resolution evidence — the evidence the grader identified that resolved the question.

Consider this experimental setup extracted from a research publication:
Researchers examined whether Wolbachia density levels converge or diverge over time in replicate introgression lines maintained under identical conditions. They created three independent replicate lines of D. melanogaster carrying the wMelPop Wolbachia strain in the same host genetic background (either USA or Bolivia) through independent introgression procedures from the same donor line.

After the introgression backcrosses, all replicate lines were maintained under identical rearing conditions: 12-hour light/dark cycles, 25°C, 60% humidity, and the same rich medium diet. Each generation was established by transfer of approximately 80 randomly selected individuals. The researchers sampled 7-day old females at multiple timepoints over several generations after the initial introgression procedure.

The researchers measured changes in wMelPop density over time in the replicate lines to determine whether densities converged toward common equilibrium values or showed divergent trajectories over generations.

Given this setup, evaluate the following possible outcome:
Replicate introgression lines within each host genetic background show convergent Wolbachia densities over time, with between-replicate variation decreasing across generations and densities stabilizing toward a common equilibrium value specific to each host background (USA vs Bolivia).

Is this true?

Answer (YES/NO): NO